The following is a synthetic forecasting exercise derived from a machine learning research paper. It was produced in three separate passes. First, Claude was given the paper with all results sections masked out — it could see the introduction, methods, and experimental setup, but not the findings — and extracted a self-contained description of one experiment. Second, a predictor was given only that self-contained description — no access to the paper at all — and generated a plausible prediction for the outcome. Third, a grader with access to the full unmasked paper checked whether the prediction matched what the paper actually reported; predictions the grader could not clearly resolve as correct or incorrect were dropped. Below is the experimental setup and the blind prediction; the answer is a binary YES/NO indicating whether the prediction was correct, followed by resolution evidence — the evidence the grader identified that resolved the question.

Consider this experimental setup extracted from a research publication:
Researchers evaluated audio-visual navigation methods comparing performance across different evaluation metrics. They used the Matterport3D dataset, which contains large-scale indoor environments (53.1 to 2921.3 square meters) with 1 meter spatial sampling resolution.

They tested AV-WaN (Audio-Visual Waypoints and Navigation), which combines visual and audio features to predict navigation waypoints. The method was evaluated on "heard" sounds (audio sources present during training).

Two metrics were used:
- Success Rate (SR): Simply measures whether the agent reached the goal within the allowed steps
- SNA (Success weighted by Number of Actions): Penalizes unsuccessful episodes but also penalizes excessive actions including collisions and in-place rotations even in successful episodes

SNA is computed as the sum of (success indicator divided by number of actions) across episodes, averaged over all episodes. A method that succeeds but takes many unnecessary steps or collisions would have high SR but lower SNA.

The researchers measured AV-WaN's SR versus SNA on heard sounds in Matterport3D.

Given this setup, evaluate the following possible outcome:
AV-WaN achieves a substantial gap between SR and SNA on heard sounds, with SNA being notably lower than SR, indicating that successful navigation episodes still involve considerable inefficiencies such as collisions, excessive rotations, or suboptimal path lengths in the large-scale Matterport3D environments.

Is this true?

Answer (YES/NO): YES